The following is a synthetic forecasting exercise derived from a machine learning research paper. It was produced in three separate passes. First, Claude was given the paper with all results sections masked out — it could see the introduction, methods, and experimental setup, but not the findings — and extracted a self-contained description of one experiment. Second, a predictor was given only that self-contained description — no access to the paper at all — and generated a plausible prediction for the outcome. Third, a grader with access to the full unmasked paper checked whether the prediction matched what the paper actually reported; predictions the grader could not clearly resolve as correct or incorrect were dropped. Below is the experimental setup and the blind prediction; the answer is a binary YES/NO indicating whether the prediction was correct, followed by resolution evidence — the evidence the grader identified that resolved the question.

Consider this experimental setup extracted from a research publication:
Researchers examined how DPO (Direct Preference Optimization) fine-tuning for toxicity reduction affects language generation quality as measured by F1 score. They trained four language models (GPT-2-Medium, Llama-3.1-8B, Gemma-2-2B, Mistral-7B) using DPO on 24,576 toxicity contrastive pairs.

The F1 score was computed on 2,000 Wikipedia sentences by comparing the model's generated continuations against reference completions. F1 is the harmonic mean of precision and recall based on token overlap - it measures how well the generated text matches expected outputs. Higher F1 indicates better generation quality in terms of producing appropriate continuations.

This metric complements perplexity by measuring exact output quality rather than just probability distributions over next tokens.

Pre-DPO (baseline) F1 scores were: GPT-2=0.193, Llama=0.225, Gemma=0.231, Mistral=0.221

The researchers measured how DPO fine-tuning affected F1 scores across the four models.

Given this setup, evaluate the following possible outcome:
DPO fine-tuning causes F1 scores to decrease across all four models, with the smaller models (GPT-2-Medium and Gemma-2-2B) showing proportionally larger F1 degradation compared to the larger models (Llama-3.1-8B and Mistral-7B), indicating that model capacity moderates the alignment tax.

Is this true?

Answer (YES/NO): NO